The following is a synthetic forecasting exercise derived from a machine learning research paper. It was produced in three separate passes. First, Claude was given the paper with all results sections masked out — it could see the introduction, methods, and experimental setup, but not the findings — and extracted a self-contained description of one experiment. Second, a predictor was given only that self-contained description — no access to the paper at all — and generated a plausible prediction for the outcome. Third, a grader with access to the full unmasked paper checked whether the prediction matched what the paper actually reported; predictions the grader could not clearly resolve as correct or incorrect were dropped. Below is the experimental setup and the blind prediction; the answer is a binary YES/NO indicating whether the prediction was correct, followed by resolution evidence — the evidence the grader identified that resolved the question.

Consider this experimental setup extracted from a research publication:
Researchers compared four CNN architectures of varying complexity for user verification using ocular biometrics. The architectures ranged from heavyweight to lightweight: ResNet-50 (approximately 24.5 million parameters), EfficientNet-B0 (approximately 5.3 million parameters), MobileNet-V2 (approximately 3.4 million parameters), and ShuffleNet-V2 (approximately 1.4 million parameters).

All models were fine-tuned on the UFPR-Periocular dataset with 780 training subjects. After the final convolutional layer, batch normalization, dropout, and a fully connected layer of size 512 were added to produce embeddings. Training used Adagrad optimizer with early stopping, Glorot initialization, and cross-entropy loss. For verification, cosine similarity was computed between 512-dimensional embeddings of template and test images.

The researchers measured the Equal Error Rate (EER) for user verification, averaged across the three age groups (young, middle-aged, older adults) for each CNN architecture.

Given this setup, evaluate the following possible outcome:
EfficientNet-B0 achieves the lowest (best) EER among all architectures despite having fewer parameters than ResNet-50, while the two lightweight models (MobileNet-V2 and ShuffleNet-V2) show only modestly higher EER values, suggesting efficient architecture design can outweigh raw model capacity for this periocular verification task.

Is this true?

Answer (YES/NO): NO